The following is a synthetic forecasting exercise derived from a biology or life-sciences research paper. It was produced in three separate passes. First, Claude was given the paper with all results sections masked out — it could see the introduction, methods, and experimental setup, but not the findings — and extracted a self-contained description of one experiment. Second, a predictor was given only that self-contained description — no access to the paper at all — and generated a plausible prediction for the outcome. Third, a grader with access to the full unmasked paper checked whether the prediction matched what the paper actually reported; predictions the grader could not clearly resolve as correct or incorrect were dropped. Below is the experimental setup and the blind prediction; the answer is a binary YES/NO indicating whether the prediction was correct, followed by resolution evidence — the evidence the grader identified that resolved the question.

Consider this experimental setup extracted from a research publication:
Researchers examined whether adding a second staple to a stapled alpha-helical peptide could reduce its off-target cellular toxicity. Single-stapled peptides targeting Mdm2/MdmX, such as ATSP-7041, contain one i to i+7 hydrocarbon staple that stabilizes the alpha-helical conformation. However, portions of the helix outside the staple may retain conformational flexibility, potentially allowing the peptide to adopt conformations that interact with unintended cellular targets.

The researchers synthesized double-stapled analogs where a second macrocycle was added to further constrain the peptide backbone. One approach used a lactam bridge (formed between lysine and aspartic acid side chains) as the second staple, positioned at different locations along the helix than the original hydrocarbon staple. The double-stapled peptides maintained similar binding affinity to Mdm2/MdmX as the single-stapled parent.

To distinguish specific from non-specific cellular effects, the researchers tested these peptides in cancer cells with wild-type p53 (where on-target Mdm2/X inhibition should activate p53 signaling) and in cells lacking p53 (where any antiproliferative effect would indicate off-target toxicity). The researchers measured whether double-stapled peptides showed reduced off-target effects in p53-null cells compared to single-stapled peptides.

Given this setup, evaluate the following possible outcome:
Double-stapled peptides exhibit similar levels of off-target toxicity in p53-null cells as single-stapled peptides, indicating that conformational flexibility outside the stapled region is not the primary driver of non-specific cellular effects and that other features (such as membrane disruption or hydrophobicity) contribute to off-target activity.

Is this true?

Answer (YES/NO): NO